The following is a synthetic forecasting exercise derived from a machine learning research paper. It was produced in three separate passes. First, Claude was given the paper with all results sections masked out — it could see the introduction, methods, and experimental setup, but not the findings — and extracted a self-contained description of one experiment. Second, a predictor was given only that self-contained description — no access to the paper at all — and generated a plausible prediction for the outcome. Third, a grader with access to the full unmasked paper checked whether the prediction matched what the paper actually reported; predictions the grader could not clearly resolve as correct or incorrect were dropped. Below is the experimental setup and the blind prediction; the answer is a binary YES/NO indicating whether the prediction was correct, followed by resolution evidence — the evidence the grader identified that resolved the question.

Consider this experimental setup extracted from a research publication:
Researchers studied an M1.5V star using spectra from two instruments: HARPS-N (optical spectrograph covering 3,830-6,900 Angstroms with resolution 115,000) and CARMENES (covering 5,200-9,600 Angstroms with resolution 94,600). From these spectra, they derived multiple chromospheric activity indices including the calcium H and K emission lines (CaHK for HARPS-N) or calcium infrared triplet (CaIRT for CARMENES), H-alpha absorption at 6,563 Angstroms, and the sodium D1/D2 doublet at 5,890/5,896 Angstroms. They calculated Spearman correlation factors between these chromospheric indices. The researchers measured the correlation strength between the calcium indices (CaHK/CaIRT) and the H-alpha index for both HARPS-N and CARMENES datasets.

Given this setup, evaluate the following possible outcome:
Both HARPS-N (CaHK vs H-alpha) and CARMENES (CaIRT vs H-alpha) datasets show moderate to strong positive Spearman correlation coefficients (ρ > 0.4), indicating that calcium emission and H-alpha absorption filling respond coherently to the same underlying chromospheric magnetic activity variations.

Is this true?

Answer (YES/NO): YES